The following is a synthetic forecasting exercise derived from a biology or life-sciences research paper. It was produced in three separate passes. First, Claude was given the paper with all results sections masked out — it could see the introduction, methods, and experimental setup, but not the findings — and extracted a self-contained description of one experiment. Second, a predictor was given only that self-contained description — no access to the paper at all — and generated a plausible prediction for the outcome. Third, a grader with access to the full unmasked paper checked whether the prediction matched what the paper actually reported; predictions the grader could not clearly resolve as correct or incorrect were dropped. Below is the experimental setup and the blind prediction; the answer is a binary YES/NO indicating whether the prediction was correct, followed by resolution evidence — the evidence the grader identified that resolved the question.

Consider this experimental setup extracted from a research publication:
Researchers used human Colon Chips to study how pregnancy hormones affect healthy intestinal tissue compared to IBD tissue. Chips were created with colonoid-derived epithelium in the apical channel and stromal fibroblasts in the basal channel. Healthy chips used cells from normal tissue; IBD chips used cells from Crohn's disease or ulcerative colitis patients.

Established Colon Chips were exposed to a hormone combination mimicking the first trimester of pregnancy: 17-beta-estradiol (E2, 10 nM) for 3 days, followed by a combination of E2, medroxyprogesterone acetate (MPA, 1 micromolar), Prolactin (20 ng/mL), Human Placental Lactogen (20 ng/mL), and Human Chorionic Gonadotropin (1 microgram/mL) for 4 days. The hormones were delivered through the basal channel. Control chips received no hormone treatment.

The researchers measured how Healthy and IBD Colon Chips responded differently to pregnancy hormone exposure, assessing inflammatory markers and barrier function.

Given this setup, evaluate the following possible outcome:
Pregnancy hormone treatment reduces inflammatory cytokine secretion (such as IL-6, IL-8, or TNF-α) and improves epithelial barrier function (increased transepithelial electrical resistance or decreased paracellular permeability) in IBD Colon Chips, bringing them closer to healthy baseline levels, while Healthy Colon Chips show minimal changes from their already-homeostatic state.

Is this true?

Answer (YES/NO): NO